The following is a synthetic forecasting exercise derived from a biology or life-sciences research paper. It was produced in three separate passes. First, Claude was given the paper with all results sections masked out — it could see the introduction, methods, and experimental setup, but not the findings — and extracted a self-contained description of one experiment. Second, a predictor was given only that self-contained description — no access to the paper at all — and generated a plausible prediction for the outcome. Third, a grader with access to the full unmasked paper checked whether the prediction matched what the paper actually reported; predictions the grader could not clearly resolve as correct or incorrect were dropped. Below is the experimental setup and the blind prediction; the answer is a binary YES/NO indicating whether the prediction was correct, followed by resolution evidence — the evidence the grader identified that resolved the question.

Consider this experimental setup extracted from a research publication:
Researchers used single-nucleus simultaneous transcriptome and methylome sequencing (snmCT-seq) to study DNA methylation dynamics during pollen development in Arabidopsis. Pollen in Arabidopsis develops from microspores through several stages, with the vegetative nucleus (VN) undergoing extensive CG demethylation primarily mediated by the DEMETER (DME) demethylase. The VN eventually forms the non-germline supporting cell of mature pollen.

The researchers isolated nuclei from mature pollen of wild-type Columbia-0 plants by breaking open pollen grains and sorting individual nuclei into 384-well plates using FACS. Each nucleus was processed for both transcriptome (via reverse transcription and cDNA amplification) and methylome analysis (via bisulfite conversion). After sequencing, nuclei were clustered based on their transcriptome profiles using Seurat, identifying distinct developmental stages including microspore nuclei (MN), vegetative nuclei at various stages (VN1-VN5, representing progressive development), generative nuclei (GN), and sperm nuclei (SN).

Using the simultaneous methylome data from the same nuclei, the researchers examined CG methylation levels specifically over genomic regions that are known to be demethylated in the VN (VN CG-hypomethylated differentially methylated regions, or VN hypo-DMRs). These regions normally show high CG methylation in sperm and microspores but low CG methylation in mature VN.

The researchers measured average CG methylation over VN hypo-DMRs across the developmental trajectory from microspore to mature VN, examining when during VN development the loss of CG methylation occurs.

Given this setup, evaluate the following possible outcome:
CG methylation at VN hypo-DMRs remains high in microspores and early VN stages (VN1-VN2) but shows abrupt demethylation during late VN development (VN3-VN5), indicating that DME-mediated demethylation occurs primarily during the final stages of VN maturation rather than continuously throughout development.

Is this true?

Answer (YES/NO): NO